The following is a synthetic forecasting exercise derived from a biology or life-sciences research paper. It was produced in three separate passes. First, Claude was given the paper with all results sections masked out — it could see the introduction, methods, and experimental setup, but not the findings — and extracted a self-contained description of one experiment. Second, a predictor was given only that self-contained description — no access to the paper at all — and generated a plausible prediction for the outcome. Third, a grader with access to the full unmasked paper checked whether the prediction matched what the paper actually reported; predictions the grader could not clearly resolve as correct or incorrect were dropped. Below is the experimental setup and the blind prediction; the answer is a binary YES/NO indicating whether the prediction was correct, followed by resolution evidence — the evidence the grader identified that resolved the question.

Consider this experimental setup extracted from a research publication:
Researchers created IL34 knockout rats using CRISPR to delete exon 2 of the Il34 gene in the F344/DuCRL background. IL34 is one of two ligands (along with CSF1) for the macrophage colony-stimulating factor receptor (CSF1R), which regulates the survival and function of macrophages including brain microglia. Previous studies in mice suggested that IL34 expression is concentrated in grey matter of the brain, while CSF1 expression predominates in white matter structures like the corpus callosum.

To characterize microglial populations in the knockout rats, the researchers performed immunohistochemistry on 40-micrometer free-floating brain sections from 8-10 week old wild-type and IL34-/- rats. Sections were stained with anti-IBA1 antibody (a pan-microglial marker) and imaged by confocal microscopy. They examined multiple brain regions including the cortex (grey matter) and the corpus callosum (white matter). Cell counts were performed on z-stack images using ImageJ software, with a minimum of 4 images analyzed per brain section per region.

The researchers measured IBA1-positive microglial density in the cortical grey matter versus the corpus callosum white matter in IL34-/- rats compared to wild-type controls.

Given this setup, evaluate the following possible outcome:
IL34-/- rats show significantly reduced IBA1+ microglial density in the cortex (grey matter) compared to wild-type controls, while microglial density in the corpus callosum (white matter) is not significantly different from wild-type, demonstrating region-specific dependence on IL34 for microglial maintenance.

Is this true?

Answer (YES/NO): YES